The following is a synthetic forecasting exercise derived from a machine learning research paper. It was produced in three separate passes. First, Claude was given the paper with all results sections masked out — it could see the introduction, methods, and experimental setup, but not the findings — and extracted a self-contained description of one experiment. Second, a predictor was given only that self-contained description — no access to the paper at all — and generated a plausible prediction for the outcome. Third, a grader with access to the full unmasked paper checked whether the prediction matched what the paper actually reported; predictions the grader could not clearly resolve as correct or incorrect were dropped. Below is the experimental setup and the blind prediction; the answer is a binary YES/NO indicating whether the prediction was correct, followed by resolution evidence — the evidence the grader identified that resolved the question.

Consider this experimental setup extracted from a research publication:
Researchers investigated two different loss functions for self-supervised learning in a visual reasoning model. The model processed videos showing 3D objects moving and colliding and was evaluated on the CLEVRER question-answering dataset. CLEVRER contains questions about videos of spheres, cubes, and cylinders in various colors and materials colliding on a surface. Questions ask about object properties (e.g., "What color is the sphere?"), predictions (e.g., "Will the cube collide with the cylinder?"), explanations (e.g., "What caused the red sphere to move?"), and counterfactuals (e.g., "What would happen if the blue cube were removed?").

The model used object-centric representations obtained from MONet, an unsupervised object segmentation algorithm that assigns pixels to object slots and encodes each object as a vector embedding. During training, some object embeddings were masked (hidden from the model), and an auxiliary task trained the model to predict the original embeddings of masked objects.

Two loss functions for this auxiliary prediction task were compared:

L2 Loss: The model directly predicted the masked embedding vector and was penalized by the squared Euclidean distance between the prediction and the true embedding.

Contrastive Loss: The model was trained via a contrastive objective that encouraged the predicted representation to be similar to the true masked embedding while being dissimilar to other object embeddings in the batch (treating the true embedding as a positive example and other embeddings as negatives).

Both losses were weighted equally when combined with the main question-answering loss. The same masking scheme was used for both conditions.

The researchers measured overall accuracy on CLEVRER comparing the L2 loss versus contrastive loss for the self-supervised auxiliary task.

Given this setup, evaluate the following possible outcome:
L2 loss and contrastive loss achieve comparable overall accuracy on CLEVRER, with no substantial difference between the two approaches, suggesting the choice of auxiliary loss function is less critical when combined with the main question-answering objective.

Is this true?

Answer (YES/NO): NO